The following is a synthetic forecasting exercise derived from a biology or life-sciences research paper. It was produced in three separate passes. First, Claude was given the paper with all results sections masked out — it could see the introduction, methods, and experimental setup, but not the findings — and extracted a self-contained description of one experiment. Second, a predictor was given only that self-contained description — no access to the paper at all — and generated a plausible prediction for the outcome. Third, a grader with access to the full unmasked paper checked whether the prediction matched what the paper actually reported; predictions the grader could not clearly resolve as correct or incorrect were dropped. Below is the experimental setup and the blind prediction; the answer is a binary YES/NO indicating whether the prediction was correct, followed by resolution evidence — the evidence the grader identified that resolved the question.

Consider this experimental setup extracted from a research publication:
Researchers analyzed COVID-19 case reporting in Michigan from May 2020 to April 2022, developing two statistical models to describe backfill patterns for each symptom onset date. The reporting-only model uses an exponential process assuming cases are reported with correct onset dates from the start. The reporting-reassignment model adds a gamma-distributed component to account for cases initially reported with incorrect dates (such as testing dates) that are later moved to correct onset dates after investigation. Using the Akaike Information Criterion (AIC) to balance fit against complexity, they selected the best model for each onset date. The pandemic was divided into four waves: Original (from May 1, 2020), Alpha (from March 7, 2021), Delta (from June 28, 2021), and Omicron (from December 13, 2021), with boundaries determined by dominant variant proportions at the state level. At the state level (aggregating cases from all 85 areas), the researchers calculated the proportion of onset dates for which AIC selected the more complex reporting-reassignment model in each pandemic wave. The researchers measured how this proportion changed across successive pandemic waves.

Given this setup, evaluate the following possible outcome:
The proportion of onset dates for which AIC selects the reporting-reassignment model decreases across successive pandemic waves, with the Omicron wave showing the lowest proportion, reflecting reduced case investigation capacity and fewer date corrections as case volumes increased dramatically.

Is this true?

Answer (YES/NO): NO